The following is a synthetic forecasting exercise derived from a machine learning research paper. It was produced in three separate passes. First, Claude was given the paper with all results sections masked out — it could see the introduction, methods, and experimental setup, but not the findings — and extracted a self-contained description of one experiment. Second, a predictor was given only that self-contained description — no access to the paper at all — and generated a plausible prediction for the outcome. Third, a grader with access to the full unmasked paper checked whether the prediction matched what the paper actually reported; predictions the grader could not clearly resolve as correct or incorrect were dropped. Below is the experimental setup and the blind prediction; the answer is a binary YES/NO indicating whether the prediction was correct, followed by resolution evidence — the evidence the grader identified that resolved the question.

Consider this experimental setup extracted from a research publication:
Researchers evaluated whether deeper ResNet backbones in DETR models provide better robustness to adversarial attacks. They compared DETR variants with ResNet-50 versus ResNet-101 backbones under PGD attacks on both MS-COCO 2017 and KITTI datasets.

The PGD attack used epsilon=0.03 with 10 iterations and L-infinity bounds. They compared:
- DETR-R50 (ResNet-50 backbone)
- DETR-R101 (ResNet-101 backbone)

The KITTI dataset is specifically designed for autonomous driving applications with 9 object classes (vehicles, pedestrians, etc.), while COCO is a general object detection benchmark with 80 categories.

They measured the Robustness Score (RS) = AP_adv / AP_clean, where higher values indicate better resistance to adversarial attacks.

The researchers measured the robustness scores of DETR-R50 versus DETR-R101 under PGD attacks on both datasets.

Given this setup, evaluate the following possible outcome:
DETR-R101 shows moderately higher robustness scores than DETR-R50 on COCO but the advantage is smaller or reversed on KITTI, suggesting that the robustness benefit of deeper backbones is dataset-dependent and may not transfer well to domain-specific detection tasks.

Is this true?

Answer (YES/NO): NO